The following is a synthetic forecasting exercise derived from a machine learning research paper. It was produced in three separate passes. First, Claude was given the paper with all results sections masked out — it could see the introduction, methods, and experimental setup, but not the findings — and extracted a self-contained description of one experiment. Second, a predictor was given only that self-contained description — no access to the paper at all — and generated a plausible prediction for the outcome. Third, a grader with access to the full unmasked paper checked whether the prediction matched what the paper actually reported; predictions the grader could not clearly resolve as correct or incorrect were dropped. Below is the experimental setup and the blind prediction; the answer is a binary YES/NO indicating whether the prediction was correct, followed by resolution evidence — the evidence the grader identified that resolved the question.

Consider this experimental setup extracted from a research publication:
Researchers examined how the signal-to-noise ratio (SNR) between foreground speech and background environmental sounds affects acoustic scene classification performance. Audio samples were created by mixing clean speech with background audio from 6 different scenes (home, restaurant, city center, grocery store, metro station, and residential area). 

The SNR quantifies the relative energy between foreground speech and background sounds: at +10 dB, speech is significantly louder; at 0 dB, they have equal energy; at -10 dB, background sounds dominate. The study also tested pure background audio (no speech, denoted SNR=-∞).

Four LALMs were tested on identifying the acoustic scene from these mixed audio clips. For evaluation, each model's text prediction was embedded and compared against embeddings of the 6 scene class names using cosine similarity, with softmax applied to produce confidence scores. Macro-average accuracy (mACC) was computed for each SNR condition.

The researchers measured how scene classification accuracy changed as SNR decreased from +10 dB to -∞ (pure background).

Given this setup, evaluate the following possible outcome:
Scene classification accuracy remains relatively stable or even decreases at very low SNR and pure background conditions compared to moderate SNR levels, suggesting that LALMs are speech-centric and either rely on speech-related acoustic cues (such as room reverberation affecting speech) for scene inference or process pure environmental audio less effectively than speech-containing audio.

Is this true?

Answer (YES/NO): NO